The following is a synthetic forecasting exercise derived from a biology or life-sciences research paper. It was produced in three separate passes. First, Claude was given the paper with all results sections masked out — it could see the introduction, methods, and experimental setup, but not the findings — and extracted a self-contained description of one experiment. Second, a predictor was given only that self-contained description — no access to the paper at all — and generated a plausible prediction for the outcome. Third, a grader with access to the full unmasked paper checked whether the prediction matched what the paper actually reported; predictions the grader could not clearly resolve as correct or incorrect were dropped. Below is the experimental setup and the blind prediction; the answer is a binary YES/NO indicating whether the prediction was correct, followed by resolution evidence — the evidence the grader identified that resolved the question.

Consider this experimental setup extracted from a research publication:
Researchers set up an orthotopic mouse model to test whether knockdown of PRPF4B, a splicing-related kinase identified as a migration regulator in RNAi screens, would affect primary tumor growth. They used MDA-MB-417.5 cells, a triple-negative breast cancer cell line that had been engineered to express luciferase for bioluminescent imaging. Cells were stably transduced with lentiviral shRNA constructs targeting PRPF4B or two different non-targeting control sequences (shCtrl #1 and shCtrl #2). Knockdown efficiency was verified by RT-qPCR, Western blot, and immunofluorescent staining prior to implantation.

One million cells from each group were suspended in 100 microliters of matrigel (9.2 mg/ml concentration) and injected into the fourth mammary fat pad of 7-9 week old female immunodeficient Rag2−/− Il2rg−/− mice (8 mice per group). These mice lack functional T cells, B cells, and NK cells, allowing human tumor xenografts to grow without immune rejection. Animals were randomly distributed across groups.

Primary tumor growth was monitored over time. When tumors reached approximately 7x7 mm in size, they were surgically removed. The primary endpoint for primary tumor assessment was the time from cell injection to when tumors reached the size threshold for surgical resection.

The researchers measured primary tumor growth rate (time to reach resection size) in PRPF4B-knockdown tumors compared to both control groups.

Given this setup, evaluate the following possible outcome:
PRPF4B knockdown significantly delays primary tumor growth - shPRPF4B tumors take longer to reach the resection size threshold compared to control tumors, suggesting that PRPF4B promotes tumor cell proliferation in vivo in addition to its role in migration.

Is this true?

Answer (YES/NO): NO